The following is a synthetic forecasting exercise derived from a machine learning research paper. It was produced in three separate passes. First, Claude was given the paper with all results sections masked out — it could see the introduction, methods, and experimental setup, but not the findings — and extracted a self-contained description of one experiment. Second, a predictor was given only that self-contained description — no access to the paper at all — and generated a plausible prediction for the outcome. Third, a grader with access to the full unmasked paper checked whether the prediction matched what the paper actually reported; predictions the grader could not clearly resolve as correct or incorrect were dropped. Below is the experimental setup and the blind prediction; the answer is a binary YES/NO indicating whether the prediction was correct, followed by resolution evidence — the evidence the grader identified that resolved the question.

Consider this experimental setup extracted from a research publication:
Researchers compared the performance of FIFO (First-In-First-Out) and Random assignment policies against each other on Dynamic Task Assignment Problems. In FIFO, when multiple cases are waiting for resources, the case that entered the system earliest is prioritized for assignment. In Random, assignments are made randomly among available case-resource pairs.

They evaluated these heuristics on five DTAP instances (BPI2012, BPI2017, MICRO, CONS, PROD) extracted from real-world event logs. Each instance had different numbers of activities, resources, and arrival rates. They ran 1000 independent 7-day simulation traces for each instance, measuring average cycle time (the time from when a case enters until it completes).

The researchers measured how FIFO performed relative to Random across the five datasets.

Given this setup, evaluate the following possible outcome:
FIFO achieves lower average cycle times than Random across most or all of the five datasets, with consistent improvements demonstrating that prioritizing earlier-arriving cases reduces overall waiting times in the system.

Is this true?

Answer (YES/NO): NO